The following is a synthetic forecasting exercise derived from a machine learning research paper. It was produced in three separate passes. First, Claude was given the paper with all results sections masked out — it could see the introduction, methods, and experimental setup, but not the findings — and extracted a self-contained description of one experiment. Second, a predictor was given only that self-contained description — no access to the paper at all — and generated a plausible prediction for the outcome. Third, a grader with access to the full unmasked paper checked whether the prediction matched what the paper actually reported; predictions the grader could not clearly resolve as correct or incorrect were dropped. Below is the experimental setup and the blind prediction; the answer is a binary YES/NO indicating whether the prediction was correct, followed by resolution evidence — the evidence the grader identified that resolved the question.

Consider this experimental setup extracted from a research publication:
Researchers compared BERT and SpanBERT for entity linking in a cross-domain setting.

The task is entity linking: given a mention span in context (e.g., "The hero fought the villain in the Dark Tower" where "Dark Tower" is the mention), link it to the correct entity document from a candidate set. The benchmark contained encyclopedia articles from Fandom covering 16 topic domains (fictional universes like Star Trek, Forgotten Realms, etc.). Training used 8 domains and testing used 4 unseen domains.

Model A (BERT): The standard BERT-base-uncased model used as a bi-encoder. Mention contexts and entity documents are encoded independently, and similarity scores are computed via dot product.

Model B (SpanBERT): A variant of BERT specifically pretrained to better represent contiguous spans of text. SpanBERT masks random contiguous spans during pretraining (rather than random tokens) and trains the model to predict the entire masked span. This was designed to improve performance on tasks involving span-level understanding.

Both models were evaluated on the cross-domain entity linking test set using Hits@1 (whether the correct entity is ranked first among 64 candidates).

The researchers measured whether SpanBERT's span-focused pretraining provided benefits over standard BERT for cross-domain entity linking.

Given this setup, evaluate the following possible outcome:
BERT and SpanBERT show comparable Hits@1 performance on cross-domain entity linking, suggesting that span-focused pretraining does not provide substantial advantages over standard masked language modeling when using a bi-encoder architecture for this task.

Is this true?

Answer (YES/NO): NO